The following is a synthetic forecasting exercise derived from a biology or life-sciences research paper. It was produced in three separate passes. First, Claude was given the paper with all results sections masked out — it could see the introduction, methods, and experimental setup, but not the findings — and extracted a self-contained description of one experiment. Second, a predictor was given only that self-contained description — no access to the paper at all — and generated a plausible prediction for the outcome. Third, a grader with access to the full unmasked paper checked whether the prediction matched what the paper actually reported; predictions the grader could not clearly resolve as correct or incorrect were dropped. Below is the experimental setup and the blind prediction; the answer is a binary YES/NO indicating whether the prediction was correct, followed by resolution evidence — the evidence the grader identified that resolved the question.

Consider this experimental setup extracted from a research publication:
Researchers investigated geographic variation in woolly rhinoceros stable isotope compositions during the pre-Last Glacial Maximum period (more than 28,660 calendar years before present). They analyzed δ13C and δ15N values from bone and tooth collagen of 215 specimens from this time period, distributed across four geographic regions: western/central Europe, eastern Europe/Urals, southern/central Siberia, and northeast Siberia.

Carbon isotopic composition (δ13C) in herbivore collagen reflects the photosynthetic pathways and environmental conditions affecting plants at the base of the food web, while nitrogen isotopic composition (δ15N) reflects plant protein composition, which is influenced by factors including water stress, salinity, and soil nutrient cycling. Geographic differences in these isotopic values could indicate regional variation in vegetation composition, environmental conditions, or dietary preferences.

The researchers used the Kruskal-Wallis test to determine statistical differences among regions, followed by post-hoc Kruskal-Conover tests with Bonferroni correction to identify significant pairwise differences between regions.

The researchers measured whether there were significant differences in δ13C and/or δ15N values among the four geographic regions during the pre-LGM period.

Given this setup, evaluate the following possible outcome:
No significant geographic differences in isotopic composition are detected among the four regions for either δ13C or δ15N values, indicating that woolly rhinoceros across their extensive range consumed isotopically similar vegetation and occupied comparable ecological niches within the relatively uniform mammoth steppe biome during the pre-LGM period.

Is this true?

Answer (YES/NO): NO